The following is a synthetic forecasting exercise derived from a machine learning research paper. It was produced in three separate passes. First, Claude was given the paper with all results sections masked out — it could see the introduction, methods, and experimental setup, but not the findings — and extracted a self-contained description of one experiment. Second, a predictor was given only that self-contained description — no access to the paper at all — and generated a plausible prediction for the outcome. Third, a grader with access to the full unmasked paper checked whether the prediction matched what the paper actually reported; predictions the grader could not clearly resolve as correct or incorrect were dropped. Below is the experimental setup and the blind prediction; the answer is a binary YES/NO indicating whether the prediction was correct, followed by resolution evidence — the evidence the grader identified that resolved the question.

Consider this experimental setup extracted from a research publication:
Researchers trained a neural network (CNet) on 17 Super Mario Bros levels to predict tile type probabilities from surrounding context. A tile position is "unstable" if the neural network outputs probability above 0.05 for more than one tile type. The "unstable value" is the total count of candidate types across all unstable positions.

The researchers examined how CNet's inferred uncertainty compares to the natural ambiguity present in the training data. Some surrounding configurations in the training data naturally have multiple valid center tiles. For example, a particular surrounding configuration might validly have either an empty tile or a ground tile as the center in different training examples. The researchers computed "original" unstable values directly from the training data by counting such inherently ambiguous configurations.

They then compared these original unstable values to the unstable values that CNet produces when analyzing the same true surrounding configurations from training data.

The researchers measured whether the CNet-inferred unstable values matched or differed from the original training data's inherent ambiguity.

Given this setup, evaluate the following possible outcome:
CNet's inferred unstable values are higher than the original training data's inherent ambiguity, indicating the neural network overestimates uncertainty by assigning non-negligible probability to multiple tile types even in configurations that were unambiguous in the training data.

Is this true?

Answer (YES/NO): YES